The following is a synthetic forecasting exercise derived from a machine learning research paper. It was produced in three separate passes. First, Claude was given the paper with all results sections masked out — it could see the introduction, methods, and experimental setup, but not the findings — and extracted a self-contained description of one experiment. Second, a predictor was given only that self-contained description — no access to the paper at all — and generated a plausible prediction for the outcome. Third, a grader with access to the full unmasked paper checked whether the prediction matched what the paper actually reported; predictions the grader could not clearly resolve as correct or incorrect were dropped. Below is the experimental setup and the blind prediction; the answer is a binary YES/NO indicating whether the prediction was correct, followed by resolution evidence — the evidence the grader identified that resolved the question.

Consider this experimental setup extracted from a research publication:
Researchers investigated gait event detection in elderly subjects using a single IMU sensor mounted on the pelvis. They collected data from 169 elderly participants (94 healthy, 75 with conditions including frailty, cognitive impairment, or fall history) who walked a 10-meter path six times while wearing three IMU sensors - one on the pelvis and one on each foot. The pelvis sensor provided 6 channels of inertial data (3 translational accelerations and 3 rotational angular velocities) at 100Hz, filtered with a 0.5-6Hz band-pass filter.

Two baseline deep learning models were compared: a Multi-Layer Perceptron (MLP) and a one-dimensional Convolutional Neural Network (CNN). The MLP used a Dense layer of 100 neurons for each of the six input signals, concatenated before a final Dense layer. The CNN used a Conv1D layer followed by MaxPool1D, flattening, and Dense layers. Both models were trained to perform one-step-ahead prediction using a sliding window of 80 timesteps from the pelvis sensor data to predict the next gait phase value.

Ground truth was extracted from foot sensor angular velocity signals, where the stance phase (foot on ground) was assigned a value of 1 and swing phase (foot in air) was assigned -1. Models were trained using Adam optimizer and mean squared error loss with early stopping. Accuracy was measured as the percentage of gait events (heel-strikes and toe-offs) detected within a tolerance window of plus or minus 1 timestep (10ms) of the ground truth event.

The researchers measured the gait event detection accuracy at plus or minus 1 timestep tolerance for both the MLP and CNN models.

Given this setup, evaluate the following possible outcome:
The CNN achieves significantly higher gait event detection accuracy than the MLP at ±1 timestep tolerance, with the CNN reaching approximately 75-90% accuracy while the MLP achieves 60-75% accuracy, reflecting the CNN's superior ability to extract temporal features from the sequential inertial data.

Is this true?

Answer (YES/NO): NO